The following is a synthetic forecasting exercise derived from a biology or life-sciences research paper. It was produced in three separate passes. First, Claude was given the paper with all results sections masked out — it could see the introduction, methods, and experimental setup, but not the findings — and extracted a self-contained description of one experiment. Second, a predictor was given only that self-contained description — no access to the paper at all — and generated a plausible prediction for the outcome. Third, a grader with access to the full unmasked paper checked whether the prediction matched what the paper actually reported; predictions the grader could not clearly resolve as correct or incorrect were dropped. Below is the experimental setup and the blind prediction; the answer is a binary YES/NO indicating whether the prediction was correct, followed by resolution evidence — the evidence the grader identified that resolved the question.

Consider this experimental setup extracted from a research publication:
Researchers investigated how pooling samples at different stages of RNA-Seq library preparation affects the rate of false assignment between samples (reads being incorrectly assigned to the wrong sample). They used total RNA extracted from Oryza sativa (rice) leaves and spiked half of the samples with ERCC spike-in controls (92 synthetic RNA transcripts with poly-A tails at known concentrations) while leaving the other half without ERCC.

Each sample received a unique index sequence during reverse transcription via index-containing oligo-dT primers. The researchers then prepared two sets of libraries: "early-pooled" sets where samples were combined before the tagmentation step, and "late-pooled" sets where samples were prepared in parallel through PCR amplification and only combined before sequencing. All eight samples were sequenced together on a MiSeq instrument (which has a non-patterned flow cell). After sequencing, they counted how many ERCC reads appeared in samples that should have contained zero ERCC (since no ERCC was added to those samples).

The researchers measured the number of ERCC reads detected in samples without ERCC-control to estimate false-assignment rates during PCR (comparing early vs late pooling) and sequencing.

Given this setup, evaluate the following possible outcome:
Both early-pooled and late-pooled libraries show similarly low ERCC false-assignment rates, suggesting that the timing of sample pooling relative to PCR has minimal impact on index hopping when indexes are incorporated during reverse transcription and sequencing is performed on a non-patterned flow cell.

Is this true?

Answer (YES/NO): YES